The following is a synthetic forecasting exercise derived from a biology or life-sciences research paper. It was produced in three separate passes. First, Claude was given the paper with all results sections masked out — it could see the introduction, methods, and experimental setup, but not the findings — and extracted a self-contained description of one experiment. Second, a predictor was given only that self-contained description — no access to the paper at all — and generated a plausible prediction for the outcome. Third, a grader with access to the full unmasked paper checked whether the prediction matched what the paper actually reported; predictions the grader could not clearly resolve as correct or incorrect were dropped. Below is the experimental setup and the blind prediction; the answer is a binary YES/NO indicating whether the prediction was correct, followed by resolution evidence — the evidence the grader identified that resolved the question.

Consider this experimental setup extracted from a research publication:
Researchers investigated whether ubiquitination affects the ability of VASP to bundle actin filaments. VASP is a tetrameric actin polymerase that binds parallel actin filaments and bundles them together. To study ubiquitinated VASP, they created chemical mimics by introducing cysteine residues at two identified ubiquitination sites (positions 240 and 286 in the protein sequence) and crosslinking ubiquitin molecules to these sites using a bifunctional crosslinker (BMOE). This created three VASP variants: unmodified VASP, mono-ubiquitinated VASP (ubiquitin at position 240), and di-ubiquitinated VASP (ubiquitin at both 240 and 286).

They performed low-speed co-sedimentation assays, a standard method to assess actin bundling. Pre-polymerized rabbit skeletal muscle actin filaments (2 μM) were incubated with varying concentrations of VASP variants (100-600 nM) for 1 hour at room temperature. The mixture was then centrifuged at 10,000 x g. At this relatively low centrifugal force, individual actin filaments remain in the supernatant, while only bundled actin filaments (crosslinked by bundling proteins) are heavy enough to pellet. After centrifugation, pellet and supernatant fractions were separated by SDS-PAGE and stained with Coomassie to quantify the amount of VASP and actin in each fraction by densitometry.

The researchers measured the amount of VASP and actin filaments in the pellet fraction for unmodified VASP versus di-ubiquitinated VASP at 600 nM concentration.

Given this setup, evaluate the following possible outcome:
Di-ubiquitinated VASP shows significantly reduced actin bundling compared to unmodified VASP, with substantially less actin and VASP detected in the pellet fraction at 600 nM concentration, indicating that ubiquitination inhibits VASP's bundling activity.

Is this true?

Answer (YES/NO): NO